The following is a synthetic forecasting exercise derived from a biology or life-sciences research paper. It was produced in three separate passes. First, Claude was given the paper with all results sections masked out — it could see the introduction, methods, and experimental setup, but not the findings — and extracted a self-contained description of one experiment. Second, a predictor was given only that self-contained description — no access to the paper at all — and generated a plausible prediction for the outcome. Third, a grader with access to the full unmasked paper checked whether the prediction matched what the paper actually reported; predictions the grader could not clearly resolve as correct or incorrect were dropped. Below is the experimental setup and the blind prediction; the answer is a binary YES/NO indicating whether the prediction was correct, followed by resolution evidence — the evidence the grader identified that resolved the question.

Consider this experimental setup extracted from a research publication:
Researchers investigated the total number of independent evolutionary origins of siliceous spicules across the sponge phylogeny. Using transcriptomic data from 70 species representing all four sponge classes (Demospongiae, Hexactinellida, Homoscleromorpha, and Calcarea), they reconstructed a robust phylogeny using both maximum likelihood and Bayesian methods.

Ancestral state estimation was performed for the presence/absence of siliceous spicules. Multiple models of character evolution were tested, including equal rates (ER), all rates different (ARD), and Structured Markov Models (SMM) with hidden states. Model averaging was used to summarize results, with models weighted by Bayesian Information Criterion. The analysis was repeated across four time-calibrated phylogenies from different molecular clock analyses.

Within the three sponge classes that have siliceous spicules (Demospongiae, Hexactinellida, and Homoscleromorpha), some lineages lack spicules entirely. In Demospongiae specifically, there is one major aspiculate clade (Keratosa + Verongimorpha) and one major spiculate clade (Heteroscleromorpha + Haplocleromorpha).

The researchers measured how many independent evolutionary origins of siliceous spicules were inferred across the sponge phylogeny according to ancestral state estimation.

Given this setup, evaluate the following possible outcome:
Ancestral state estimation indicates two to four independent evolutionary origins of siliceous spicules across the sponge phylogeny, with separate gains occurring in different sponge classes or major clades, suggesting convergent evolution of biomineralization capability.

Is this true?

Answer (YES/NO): YES